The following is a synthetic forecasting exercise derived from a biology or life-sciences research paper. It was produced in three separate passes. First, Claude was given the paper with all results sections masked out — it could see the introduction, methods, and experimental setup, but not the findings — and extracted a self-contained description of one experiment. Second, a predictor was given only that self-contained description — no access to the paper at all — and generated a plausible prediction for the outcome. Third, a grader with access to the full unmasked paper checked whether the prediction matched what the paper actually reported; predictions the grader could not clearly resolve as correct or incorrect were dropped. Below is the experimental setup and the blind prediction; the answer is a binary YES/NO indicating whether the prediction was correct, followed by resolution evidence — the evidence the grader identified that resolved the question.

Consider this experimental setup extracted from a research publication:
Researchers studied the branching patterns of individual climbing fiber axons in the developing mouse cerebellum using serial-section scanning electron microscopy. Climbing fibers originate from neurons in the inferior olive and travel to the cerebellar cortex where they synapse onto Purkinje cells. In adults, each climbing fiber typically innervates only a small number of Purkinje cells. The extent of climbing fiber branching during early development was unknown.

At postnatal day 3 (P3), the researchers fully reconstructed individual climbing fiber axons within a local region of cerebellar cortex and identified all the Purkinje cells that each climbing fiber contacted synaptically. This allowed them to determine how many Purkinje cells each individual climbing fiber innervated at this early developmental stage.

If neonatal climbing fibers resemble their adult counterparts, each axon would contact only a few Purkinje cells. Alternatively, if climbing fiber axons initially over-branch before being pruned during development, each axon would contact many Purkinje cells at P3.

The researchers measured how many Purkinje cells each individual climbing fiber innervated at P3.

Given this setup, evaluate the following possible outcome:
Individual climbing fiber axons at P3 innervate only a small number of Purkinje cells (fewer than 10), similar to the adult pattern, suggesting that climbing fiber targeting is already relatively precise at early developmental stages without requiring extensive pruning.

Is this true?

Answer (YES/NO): NO